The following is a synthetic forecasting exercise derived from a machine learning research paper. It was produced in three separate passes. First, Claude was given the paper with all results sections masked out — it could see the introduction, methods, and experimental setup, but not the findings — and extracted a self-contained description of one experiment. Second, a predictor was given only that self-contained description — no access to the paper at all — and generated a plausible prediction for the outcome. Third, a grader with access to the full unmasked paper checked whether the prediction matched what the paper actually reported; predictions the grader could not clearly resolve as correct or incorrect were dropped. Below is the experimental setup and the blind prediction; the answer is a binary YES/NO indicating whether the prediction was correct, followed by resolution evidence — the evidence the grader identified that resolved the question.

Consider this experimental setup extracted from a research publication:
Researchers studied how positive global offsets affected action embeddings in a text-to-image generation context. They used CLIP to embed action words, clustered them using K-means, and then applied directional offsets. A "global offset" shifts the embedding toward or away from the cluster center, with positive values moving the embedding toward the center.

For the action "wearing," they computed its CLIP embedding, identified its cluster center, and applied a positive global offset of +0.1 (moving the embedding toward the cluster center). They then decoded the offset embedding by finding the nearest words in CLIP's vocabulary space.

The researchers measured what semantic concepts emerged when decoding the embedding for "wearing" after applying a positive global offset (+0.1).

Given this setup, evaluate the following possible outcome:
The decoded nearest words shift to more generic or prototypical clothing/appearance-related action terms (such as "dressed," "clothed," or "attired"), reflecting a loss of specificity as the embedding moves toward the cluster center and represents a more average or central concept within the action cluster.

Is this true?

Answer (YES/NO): NO